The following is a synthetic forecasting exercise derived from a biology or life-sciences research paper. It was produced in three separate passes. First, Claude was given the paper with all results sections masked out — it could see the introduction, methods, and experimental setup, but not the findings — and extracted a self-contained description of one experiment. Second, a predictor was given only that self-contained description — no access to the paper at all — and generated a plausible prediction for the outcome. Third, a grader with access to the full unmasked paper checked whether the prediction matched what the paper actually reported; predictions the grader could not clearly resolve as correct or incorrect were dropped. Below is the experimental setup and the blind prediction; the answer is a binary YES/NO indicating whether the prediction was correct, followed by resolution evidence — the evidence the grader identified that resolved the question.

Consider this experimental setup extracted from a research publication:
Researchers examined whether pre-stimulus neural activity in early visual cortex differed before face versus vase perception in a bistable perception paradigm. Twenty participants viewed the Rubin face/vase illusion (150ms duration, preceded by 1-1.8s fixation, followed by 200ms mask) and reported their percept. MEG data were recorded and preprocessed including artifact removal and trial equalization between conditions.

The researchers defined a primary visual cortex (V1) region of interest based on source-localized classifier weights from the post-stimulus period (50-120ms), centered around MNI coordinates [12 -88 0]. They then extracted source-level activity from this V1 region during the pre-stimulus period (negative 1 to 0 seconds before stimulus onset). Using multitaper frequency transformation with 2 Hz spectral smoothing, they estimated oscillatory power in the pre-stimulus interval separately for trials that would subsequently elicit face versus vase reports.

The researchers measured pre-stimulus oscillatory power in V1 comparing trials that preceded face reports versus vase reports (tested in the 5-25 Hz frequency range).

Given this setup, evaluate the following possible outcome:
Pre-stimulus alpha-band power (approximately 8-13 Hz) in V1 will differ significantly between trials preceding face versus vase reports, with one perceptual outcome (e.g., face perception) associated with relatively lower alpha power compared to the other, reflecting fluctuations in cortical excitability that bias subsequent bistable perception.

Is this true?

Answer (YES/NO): NO